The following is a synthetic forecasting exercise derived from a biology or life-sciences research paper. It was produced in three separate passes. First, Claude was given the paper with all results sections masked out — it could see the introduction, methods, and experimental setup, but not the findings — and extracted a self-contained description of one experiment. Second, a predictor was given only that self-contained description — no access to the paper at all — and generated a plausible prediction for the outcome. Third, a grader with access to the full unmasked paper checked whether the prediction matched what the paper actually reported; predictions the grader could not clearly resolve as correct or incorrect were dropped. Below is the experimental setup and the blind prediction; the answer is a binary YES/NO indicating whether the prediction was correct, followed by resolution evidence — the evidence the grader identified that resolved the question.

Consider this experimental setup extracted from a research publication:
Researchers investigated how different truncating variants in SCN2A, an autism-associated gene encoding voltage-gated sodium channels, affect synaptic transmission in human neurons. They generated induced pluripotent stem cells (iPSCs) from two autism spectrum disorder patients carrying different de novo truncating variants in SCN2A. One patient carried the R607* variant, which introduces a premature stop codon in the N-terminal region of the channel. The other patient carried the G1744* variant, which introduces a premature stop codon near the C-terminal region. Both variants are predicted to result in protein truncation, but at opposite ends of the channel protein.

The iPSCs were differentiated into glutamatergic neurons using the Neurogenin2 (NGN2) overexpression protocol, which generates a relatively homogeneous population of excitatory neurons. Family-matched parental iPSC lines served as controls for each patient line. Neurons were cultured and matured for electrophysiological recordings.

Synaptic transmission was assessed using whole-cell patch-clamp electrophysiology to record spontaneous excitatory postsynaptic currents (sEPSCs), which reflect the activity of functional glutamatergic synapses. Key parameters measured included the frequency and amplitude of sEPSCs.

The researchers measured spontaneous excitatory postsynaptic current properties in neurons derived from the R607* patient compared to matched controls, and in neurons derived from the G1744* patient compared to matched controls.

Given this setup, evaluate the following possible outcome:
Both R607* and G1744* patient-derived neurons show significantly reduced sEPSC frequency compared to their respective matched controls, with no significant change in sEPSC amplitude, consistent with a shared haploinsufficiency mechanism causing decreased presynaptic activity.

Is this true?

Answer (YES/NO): NO